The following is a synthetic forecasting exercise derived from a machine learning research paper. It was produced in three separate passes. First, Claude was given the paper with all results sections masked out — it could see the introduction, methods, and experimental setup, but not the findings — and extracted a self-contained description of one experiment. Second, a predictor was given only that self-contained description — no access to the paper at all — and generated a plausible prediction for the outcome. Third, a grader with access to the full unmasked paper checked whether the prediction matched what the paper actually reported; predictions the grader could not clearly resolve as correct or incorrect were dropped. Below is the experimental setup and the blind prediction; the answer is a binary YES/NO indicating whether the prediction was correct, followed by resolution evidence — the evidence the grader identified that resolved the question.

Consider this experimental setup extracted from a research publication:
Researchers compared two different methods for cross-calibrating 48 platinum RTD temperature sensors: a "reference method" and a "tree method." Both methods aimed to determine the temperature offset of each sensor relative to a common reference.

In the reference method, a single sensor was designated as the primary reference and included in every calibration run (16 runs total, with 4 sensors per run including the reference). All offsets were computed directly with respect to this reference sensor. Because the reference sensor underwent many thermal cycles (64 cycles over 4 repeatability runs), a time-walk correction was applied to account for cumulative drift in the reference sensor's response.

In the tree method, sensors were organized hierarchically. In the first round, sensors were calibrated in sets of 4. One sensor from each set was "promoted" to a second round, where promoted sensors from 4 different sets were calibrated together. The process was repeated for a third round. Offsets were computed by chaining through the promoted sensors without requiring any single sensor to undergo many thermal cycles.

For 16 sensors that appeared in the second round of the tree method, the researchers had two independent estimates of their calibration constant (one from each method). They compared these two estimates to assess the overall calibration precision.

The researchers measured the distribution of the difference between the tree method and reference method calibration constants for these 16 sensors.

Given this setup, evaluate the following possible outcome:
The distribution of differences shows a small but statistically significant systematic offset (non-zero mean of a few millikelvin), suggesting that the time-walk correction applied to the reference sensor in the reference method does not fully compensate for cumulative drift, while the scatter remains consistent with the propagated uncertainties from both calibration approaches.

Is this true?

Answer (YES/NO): NO